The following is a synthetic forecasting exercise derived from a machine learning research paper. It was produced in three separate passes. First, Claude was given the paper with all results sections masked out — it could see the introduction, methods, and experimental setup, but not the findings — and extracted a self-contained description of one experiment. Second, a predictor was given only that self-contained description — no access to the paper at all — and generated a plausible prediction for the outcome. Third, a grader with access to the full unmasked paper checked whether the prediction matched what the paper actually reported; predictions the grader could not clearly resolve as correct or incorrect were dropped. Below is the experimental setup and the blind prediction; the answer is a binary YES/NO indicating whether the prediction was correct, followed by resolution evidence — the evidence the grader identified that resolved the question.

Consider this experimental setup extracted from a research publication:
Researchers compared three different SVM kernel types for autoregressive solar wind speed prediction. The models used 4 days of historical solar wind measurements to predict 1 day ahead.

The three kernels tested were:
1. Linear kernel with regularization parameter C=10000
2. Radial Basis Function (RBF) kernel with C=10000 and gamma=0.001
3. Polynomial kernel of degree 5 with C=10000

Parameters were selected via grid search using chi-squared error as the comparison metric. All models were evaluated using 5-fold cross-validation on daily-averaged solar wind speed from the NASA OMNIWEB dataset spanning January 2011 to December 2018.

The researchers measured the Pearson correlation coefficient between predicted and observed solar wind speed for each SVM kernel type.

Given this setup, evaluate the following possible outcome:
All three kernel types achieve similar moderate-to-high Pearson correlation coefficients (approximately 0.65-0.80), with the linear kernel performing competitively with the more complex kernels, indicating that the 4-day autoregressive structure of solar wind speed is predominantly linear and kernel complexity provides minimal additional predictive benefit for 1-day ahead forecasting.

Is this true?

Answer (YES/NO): NO